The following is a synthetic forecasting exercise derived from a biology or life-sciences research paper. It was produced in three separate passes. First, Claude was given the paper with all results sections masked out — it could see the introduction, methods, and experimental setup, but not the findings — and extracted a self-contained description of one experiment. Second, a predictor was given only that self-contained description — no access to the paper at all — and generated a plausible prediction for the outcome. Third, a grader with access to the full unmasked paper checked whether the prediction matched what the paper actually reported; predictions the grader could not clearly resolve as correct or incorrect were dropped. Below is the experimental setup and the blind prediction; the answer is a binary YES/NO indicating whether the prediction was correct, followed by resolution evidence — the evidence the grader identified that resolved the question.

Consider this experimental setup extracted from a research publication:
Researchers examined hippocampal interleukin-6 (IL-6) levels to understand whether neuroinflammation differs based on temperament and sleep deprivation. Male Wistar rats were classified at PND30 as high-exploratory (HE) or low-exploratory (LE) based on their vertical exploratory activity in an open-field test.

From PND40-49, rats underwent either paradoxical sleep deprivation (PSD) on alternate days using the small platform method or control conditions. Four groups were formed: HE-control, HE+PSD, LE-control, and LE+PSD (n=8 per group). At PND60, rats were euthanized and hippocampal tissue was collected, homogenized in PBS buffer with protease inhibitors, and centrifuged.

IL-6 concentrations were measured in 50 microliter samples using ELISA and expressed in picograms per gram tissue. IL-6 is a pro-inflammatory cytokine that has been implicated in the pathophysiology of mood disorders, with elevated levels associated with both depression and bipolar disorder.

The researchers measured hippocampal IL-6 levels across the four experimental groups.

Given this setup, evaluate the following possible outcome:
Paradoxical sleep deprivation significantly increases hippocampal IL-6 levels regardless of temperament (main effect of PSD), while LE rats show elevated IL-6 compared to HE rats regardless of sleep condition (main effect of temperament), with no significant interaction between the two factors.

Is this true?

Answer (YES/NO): NO